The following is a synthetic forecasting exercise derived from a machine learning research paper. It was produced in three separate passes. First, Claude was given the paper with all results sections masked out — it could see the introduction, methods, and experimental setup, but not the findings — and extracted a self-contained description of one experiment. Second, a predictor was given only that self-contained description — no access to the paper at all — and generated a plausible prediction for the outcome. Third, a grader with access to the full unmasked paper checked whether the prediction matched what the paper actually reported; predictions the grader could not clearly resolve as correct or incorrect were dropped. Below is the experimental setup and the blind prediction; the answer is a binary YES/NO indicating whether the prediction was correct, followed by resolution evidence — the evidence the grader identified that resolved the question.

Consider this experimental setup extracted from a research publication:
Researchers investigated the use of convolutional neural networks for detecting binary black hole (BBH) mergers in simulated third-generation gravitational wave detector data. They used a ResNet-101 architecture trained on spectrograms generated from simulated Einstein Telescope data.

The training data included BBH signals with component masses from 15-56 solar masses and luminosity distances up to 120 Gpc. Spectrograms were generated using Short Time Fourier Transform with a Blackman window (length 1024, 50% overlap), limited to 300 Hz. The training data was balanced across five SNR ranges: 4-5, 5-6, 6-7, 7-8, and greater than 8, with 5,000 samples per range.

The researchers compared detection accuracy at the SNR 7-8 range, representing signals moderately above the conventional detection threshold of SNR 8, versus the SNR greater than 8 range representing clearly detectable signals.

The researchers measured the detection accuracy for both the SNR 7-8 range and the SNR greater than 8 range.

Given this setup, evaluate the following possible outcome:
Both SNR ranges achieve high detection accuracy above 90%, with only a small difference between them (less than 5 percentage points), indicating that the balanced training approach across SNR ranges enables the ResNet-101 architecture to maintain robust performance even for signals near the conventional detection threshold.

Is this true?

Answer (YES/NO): NO